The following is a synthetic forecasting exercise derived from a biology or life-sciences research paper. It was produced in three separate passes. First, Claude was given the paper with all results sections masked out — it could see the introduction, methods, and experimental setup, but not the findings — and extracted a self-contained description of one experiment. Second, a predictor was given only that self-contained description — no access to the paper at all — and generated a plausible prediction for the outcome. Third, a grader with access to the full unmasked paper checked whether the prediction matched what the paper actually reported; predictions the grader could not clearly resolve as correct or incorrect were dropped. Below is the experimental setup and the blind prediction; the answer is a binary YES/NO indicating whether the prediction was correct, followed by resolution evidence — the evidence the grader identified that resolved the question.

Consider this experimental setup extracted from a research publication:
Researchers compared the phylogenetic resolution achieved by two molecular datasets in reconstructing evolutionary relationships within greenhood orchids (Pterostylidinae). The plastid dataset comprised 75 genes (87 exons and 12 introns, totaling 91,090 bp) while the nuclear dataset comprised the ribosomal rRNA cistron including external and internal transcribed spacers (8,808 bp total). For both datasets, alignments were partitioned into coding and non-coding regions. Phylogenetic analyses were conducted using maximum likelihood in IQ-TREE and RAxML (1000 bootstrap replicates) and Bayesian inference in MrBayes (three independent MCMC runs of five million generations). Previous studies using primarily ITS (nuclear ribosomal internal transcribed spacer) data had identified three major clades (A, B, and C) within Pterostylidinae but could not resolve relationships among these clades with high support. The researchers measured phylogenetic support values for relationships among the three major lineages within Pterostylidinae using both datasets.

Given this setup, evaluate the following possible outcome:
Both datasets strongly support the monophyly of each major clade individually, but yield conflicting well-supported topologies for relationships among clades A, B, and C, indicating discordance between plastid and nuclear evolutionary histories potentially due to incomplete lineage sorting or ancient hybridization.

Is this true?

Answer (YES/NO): NO